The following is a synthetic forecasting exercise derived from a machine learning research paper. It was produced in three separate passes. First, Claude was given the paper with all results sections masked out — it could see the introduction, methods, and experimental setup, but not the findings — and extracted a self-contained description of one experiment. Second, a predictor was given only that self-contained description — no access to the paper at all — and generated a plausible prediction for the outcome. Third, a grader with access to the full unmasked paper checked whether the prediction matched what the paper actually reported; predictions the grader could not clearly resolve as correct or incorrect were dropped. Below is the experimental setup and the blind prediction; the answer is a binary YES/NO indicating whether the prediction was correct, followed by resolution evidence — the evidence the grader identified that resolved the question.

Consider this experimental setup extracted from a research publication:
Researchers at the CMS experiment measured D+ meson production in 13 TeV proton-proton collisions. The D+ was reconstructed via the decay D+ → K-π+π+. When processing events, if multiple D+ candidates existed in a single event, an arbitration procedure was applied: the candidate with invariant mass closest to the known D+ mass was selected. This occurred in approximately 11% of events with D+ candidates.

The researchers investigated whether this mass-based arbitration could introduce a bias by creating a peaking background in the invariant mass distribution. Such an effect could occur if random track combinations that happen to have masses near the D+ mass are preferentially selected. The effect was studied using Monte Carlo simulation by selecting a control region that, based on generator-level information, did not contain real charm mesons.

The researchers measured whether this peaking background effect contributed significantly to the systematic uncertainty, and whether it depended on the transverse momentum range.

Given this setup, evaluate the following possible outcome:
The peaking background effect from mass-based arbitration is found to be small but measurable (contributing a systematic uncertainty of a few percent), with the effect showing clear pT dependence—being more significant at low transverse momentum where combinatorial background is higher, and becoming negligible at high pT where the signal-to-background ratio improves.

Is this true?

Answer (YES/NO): NO